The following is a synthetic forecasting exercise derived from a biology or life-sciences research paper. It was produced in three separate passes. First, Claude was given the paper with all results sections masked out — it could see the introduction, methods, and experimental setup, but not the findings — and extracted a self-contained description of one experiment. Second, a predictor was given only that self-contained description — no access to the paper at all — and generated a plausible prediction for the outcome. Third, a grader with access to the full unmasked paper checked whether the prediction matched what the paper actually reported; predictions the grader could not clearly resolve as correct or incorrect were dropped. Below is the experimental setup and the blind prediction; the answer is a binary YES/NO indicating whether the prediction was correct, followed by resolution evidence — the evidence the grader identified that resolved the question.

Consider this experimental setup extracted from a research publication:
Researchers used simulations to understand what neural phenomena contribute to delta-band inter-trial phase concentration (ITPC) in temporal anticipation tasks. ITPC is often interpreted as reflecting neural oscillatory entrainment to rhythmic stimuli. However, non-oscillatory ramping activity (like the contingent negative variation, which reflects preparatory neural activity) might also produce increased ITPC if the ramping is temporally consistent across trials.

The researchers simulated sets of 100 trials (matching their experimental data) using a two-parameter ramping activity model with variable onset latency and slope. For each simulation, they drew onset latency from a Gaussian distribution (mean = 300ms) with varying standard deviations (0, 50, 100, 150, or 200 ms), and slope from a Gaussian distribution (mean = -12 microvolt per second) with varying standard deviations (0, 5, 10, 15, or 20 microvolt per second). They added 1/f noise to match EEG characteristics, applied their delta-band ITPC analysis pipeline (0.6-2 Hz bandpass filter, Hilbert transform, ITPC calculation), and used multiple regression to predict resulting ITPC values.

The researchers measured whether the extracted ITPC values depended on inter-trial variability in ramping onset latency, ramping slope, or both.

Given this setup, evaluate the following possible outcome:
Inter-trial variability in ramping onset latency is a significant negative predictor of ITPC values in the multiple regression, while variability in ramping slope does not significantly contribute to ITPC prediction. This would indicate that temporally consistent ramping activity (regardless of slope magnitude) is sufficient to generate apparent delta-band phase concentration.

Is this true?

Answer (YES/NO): YES